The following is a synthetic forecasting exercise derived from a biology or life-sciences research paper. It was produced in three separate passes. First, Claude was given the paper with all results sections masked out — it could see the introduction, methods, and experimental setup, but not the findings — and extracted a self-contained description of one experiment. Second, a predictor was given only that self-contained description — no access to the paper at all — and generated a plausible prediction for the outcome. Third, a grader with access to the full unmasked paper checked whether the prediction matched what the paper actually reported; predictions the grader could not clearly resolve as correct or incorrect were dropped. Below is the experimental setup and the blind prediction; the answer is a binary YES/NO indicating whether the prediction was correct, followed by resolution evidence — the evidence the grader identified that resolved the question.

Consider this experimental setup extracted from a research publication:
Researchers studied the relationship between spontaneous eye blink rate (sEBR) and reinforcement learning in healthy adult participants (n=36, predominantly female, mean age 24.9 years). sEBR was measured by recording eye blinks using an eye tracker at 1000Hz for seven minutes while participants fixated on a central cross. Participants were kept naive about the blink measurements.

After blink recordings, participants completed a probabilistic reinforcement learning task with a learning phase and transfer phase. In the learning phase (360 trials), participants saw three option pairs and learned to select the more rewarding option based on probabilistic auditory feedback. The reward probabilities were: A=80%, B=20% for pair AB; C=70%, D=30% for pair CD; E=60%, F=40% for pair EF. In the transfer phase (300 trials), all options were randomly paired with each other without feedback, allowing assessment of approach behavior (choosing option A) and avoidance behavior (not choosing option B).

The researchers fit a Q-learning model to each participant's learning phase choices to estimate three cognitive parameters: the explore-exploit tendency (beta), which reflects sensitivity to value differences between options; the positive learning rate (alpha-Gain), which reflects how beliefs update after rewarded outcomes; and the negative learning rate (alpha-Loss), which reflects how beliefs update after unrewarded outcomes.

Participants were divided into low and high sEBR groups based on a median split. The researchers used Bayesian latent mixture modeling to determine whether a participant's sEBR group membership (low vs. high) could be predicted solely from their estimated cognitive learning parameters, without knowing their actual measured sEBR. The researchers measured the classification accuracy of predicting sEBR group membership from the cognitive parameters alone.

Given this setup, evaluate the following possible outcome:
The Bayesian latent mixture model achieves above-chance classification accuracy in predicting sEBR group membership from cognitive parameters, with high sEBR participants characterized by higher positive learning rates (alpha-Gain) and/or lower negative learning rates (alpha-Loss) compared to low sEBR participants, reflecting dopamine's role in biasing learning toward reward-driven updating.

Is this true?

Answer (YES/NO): NO